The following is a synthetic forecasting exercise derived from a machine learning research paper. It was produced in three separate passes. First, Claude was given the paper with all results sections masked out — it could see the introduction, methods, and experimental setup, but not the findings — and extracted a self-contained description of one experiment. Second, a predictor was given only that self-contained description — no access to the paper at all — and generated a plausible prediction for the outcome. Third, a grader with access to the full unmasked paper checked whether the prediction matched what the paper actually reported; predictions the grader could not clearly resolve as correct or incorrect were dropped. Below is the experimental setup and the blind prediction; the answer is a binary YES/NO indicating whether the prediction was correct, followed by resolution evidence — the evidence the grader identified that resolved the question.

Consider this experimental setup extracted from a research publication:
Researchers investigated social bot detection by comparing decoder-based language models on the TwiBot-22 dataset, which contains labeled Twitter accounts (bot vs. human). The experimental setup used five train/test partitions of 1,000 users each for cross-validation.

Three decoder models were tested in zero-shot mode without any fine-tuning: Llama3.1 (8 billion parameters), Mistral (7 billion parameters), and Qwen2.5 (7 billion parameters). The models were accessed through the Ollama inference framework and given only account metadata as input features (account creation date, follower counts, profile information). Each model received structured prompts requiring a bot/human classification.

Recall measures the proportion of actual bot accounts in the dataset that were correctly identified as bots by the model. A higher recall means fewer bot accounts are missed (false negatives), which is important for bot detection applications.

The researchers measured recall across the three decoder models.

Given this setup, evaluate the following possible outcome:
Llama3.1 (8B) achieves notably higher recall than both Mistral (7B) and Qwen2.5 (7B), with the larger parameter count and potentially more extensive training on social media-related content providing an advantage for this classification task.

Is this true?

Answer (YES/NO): NO